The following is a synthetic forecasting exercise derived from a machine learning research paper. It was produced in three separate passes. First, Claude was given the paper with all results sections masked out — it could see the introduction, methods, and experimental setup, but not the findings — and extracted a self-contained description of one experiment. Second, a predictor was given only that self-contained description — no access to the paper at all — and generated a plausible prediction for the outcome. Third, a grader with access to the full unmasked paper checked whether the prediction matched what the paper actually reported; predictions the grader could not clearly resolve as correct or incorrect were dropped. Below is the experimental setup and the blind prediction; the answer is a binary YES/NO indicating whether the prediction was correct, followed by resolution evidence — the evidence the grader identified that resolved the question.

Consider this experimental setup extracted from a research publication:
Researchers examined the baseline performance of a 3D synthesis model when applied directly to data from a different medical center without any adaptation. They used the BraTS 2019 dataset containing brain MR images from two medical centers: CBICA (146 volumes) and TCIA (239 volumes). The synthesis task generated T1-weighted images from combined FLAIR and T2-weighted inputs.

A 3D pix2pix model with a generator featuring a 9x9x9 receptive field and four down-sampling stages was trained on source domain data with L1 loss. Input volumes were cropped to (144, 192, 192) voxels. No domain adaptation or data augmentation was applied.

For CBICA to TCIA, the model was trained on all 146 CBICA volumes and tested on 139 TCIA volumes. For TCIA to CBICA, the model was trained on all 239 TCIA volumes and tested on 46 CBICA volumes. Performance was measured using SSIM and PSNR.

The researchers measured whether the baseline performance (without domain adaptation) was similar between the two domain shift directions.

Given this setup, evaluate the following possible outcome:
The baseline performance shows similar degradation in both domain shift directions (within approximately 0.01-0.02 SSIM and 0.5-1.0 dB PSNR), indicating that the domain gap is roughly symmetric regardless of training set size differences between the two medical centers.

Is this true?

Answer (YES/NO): NO